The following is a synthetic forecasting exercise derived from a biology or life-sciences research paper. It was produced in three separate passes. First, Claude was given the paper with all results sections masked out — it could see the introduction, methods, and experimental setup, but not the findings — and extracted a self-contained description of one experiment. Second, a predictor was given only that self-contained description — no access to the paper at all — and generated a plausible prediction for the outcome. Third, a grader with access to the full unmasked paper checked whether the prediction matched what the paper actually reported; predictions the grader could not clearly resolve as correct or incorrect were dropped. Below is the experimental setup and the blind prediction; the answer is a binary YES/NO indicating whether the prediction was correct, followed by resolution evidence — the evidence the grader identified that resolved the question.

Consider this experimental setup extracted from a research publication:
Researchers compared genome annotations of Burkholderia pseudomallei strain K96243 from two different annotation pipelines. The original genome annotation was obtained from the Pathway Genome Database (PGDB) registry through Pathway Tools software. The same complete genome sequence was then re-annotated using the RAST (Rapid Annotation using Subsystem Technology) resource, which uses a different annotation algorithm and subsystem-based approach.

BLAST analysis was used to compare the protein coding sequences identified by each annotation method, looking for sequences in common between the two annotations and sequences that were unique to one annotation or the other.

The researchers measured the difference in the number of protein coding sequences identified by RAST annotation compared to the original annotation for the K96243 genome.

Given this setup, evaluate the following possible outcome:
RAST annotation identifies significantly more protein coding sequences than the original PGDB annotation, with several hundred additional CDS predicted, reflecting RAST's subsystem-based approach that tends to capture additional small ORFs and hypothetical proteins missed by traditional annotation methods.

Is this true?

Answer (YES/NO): NO